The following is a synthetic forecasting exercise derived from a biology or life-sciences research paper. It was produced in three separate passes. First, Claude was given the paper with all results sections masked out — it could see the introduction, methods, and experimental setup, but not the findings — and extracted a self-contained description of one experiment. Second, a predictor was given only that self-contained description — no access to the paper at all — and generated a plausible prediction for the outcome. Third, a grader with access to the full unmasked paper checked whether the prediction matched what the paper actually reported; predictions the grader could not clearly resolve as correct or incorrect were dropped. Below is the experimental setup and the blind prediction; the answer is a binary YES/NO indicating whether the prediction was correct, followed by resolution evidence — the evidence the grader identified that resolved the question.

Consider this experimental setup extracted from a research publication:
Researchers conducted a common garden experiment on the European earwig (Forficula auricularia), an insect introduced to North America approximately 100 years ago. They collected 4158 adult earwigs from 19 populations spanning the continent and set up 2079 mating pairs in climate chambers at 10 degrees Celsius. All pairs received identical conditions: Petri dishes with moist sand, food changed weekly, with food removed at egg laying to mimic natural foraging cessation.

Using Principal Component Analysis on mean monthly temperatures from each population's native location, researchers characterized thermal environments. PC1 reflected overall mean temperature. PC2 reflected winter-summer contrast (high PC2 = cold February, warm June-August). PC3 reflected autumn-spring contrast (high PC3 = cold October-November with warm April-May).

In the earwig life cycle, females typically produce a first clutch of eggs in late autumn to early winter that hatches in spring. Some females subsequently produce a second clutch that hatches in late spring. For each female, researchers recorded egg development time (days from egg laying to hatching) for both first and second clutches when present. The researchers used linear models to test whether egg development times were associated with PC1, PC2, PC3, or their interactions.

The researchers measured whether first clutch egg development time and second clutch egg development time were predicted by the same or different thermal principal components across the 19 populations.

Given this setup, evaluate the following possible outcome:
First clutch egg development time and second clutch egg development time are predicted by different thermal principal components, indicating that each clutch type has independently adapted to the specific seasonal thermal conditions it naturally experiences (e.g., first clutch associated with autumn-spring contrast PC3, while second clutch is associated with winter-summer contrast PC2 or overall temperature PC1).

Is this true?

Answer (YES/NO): NO